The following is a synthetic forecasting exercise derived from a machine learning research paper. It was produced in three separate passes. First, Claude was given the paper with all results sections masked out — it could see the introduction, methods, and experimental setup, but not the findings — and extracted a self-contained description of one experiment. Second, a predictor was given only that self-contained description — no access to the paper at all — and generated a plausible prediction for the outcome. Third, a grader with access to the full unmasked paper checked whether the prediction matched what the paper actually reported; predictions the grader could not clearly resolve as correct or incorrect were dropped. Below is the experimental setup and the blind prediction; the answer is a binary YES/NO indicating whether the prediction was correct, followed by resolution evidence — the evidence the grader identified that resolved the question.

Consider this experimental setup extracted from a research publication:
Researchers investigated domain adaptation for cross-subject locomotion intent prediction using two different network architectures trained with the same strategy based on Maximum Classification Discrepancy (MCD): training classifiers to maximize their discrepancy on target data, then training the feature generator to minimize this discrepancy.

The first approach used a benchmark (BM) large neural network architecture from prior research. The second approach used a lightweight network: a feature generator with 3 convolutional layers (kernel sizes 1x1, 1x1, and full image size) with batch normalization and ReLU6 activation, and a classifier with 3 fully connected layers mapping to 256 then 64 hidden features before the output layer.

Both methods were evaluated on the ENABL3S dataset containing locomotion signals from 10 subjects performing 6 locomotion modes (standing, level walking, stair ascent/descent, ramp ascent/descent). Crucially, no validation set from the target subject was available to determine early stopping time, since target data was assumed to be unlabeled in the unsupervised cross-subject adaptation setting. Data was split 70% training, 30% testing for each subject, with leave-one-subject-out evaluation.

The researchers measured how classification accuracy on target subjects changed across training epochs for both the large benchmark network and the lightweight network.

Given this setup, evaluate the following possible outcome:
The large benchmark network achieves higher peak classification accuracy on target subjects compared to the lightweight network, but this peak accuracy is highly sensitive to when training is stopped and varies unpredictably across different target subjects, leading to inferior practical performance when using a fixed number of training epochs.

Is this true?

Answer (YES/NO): NO